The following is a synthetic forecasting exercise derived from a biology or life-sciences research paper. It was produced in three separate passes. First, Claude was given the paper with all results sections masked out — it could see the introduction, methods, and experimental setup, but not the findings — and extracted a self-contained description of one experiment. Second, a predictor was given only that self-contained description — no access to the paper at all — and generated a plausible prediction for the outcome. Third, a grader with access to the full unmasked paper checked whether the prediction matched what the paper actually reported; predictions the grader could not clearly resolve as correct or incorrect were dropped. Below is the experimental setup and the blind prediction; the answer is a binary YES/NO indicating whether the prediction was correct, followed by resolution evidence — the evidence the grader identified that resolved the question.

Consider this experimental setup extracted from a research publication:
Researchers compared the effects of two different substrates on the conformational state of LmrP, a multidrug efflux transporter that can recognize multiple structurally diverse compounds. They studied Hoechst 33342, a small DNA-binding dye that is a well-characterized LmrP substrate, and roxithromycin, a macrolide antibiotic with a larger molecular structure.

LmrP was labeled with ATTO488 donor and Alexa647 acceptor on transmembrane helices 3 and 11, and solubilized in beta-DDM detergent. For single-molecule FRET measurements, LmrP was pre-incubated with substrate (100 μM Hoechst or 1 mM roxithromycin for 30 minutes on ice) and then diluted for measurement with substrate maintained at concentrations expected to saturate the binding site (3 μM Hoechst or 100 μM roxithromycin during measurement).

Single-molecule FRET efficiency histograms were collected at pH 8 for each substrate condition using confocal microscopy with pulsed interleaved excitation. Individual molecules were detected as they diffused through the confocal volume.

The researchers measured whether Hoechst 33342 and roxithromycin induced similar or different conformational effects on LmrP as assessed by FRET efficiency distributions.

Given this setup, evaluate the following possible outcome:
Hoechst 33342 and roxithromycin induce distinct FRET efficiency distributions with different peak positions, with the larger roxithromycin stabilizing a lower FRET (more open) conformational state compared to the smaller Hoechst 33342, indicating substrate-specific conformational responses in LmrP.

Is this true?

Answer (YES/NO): NO